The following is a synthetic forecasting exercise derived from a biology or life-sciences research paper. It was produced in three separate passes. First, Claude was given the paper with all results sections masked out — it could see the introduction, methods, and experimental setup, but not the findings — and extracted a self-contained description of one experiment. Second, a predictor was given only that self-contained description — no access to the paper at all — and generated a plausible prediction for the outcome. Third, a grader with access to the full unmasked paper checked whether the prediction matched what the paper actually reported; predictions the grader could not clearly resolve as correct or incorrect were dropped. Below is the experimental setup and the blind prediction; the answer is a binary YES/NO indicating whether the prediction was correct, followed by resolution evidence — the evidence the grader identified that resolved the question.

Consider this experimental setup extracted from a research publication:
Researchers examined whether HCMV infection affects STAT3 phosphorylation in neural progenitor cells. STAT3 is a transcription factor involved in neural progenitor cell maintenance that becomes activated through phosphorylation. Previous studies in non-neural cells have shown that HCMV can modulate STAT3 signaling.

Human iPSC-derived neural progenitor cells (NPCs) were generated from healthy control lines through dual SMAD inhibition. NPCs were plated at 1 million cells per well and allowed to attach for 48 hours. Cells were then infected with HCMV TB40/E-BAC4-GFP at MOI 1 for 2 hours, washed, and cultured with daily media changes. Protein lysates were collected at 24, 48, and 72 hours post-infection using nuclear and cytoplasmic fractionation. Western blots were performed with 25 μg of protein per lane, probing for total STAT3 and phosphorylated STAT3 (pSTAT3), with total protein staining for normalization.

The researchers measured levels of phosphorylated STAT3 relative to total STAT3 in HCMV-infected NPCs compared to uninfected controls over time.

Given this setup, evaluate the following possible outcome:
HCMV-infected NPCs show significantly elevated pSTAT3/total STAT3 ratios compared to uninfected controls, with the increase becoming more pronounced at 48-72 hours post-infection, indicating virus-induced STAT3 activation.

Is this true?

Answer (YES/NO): NO